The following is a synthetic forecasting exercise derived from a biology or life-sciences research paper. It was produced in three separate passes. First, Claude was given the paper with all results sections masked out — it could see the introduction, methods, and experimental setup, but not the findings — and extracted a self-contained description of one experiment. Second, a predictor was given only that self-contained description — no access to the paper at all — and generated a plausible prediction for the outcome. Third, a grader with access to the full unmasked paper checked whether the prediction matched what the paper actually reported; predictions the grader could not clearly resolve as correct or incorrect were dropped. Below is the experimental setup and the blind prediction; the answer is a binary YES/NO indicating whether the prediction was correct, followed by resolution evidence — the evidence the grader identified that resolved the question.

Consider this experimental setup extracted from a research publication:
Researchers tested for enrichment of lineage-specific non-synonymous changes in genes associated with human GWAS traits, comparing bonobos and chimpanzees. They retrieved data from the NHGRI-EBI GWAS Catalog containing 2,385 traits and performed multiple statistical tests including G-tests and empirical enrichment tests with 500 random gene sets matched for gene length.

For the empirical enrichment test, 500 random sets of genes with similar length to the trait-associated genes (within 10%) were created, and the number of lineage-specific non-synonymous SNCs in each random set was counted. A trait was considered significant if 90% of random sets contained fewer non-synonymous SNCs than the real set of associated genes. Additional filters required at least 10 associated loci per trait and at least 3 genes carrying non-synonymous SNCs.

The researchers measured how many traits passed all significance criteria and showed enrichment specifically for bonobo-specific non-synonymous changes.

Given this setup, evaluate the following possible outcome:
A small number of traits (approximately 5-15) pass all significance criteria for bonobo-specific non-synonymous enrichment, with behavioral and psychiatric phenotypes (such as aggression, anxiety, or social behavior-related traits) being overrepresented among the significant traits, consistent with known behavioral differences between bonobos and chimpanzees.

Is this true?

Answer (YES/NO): NO